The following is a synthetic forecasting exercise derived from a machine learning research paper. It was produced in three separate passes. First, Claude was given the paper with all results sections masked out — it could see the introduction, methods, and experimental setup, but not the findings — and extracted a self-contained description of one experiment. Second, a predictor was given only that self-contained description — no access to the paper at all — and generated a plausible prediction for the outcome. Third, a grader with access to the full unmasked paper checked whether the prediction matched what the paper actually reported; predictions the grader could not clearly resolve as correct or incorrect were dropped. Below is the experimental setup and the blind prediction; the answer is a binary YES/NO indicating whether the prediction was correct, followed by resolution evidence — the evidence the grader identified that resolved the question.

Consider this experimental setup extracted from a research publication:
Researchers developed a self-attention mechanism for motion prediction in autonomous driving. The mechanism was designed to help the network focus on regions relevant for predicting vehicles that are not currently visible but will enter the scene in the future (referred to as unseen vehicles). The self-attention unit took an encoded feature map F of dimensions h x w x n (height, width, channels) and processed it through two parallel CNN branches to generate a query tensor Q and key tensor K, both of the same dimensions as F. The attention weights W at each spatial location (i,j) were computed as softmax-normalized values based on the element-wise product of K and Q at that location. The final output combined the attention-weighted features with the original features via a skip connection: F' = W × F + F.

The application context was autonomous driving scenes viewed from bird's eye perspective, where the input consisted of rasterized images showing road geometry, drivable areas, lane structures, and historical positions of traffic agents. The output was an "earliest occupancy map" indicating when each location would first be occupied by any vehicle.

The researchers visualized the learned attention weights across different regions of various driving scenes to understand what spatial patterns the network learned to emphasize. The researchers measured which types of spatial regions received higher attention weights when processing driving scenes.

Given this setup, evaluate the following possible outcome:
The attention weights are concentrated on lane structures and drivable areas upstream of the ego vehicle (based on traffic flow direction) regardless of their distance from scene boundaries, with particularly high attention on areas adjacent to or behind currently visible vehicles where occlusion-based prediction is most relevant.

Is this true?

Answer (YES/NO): NO